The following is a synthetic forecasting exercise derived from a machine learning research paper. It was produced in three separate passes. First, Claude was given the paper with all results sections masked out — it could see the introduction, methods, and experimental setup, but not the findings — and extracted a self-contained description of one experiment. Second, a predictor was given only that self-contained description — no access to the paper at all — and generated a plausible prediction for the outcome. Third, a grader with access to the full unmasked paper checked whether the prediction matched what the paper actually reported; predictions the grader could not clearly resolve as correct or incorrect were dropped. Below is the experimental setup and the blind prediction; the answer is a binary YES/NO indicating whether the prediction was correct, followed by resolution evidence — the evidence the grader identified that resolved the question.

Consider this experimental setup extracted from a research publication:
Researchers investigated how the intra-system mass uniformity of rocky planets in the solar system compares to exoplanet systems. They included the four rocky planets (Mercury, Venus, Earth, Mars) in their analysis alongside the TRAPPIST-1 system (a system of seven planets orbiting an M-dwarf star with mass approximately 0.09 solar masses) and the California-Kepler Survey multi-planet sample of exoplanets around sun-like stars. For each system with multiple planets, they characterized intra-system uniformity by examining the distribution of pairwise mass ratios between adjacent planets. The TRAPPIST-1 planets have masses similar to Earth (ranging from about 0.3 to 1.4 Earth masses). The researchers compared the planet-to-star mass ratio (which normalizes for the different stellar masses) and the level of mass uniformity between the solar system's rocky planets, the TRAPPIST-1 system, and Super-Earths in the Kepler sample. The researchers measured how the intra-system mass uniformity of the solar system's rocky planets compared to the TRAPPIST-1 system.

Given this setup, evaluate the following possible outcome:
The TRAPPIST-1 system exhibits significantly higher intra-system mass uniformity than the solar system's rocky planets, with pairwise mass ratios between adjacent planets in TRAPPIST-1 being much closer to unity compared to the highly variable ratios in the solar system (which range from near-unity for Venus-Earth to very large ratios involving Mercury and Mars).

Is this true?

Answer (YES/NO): YES